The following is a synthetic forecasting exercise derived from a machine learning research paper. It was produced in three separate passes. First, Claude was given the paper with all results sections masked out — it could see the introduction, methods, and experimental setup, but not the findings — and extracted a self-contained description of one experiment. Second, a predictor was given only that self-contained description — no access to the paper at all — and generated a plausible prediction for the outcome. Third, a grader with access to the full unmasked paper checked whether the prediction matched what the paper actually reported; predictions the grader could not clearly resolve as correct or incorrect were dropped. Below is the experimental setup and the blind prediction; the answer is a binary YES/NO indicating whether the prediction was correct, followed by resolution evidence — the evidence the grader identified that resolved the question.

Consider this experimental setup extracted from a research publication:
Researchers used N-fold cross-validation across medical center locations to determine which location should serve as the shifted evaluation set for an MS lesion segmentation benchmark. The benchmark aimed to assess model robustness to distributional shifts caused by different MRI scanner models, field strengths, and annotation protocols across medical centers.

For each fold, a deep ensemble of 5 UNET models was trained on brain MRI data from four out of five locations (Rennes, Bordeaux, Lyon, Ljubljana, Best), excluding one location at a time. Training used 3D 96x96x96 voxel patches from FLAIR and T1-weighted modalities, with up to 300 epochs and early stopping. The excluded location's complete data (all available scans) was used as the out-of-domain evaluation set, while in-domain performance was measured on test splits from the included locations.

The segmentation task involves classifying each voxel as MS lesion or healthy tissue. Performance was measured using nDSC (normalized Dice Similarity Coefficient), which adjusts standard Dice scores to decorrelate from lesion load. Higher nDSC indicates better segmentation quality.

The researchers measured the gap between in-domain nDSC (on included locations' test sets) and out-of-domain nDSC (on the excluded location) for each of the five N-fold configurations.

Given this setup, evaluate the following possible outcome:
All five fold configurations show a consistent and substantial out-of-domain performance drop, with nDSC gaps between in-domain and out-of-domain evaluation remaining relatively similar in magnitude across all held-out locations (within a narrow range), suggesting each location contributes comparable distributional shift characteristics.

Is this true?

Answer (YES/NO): NO